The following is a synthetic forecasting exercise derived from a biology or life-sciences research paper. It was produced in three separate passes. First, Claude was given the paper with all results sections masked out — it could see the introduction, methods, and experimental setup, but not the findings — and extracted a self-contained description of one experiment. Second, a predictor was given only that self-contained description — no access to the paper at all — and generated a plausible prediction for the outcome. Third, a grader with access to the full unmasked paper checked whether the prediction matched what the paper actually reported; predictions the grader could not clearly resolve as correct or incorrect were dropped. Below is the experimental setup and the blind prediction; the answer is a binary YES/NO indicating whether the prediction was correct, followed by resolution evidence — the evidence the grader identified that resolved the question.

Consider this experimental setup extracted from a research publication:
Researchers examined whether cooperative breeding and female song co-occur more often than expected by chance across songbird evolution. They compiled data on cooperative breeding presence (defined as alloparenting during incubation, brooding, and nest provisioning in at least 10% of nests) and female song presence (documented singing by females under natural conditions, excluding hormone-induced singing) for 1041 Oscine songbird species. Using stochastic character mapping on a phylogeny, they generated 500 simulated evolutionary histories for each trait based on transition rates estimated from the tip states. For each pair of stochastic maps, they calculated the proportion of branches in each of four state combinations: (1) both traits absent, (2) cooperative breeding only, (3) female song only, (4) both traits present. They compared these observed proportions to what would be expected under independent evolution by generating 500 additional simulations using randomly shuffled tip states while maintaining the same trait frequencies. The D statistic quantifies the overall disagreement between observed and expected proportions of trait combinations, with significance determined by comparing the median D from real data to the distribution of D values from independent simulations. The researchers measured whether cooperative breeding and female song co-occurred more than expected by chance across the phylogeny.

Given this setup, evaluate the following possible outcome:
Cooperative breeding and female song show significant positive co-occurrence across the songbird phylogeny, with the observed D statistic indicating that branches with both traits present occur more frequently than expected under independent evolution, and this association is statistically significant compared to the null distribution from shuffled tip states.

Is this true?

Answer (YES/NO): YES